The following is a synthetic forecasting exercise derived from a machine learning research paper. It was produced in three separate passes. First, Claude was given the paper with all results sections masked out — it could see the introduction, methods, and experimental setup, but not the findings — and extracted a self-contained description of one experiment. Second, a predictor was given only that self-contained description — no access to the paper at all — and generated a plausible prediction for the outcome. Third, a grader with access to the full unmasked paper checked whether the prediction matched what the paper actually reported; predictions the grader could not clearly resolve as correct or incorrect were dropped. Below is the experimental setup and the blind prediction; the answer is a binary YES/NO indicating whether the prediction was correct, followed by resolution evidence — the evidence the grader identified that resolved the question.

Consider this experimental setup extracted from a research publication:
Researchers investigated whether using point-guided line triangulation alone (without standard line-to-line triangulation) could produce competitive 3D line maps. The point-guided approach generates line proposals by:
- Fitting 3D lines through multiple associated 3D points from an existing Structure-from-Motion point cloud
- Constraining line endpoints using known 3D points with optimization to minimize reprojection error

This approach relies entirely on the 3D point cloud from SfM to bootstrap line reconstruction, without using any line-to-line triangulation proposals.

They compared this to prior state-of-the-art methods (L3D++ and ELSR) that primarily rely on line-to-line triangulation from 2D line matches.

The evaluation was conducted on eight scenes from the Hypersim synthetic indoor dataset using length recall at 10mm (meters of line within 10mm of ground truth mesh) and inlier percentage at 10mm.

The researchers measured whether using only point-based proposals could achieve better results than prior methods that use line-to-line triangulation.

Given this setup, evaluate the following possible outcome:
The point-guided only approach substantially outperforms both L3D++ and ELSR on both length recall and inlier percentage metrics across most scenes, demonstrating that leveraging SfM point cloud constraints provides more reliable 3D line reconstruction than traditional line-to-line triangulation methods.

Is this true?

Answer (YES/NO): NO